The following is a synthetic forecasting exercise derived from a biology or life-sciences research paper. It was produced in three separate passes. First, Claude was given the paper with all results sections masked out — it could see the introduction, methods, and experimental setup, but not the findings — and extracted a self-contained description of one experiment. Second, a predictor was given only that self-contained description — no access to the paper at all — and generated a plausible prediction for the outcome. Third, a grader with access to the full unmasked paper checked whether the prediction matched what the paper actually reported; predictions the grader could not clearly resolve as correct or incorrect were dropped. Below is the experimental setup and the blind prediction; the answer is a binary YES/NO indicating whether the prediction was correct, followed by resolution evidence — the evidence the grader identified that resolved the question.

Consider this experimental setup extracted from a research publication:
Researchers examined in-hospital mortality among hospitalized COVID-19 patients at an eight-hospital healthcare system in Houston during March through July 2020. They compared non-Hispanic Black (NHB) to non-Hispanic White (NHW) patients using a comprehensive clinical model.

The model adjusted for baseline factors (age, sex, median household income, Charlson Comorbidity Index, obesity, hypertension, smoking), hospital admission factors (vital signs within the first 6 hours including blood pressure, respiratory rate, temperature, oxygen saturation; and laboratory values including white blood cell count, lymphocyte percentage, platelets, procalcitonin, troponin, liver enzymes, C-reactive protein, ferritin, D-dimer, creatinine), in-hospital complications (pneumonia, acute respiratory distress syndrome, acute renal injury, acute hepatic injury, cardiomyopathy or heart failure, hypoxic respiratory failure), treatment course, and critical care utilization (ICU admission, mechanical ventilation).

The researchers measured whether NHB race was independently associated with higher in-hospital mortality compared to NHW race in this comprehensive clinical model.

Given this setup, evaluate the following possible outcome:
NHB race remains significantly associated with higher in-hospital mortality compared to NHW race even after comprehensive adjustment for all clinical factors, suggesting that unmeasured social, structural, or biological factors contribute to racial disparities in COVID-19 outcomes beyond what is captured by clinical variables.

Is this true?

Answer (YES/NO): NO